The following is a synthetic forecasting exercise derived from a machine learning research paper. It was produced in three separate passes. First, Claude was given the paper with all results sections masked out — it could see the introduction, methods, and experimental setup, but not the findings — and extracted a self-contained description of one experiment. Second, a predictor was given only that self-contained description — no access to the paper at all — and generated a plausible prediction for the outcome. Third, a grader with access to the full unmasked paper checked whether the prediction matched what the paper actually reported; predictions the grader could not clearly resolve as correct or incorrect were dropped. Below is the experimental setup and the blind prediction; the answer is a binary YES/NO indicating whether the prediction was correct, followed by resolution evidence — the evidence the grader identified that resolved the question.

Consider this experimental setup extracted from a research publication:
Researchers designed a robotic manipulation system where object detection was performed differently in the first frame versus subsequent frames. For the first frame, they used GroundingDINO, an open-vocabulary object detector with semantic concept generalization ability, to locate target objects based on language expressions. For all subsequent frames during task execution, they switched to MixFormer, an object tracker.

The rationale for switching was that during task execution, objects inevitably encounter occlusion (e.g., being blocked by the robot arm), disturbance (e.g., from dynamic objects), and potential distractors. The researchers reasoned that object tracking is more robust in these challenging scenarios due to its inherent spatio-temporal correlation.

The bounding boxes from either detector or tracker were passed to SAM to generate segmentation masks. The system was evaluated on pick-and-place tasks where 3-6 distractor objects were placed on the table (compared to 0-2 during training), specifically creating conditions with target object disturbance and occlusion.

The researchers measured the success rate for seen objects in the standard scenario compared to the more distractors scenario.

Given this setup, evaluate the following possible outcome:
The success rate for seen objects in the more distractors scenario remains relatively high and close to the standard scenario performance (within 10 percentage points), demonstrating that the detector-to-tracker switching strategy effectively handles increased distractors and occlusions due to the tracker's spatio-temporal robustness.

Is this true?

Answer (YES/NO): YES